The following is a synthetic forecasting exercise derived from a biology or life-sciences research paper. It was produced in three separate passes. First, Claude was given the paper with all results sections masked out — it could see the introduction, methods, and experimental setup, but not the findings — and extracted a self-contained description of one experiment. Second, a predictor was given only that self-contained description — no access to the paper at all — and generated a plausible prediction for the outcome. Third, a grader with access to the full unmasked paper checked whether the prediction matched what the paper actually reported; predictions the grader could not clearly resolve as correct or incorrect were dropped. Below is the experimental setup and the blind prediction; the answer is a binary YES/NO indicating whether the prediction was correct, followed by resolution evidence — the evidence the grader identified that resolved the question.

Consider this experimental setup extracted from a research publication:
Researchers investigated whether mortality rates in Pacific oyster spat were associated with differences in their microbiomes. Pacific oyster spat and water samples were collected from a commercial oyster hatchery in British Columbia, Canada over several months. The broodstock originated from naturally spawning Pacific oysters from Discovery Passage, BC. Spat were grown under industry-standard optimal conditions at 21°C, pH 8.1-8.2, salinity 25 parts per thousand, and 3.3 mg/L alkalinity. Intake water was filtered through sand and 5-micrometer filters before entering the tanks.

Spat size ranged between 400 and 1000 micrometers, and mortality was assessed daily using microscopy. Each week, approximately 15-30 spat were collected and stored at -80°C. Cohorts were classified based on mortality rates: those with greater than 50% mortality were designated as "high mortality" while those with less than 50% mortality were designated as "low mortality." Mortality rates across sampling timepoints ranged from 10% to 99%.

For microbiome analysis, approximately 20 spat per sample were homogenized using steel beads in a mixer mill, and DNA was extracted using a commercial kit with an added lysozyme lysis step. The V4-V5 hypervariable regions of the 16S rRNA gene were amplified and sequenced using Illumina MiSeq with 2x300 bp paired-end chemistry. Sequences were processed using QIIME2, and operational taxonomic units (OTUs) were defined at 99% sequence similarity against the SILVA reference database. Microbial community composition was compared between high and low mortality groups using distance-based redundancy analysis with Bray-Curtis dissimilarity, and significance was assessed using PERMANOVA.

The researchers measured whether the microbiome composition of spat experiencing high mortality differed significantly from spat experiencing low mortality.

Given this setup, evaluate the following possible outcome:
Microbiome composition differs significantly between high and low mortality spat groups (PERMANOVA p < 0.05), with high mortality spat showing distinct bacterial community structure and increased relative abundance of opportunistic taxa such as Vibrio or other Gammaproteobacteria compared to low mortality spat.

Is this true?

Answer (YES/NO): NO